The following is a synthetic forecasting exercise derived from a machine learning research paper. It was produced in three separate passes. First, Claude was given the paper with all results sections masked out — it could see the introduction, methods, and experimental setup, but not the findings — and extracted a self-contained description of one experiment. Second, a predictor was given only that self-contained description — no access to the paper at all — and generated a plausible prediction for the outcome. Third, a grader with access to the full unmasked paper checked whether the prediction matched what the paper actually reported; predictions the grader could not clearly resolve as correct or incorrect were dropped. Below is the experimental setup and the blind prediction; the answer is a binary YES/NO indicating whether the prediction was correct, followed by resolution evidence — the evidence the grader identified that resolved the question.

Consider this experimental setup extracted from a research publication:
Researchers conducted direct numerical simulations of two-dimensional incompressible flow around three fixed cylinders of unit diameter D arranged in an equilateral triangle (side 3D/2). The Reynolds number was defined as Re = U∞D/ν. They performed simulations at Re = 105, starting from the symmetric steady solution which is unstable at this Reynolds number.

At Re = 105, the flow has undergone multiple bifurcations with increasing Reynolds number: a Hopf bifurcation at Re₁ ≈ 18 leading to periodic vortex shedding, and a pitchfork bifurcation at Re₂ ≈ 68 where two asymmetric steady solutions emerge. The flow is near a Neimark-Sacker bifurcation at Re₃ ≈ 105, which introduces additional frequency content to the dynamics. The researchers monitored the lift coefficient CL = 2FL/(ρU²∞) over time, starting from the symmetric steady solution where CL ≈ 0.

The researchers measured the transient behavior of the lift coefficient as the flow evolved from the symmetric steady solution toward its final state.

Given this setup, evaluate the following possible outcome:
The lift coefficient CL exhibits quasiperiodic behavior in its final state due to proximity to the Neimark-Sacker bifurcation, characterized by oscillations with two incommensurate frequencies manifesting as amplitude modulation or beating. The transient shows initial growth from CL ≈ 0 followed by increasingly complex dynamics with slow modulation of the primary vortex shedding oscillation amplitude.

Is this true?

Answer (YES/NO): YES